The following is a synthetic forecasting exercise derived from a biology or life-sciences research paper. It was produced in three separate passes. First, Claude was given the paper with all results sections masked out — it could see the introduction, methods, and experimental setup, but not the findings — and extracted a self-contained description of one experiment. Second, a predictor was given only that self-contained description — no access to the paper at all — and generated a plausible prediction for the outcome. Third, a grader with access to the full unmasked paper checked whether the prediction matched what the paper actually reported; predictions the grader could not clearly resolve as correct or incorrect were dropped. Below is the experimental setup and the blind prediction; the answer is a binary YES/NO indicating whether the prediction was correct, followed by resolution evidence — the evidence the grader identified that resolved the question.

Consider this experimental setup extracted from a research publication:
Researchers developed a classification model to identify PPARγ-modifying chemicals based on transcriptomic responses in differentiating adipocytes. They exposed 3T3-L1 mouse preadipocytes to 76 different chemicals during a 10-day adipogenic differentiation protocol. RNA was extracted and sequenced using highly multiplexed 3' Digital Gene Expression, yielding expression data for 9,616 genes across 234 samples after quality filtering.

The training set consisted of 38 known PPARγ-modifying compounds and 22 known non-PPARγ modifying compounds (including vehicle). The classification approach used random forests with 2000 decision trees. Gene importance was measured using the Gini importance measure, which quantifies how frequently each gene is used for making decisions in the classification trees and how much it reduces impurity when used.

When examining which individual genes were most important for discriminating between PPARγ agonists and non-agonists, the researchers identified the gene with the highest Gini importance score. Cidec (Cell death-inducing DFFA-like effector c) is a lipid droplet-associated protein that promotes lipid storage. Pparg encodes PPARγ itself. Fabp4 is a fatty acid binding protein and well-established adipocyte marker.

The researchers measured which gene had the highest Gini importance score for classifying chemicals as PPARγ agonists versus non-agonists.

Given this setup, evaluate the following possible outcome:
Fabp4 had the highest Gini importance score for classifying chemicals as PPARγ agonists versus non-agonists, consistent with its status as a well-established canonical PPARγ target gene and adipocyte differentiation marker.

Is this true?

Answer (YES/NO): NO